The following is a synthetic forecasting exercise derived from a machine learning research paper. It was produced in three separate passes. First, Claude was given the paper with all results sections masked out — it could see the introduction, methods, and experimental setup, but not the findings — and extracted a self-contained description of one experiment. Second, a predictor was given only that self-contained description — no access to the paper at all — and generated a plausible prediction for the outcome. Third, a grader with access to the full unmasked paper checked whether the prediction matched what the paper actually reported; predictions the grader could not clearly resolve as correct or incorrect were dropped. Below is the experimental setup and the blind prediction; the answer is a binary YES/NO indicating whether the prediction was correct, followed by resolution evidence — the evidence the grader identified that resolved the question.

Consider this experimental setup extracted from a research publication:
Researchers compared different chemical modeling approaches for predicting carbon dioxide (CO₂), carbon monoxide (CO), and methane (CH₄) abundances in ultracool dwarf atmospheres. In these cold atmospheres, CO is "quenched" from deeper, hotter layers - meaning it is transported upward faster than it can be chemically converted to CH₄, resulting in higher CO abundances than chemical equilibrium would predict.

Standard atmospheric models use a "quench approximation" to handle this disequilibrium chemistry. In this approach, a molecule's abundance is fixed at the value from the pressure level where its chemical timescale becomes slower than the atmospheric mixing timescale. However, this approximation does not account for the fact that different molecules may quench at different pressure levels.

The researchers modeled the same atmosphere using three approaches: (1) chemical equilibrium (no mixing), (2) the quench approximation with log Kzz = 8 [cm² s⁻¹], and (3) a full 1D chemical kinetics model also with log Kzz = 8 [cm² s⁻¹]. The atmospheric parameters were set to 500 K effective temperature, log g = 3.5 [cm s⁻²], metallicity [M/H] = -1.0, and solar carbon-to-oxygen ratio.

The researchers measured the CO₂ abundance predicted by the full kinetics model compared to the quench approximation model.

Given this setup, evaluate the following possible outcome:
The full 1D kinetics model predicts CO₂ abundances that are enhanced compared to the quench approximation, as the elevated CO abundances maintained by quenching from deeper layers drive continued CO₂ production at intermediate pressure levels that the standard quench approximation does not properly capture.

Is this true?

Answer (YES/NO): YES